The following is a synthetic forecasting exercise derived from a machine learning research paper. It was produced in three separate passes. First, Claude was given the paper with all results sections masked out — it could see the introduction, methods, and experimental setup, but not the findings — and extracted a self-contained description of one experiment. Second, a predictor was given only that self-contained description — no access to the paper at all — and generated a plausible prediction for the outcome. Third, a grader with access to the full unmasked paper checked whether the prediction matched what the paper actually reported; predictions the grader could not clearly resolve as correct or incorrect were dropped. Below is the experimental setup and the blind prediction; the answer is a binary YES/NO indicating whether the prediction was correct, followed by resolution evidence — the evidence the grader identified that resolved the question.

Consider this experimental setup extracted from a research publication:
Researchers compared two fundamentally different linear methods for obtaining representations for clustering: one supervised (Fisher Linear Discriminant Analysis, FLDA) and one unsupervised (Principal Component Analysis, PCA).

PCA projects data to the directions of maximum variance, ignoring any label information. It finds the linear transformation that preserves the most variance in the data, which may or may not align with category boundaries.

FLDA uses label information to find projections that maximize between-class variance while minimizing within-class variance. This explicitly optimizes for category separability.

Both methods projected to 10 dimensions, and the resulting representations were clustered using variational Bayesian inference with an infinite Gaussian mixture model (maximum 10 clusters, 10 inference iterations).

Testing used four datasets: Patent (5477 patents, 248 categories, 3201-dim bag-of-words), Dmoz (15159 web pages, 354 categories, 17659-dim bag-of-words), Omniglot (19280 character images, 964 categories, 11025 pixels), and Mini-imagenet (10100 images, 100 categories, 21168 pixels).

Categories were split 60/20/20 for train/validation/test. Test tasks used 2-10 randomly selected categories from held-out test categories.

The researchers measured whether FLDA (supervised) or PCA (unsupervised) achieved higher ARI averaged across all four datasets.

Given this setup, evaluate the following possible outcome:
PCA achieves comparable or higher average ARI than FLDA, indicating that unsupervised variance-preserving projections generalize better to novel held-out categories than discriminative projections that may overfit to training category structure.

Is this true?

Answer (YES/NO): YES